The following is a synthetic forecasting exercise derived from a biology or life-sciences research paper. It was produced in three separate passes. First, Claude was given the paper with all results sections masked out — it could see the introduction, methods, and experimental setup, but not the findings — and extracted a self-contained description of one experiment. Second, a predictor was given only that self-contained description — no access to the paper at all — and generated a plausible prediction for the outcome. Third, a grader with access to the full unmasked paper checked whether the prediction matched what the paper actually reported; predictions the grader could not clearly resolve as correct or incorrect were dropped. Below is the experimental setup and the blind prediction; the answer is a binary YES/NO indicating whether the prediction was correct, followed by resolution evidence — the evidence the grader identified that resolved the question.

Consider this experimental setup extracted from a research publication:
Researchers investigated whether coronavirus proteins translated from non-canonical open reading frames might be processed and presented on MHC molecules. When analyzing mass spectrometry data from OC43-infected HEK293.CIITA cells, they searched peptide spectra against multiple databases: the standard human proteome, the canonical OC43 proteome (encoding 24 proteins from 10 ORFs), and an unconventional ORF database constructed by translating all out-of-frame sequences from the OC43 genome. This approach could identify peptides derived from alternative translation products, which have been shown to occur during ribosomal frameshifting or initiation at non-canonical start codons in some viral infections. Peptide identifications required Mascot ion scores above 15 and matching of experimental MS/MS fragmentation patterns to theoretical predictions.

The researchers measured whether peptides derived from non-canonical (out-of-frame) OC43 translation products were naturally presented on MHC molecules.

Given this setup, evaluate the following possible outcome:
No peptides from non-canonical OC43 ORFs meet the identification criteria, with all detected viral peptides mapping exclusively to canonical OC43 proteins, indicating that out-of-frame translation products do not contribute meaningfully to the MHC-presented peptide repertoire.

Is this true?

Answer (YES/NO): YES